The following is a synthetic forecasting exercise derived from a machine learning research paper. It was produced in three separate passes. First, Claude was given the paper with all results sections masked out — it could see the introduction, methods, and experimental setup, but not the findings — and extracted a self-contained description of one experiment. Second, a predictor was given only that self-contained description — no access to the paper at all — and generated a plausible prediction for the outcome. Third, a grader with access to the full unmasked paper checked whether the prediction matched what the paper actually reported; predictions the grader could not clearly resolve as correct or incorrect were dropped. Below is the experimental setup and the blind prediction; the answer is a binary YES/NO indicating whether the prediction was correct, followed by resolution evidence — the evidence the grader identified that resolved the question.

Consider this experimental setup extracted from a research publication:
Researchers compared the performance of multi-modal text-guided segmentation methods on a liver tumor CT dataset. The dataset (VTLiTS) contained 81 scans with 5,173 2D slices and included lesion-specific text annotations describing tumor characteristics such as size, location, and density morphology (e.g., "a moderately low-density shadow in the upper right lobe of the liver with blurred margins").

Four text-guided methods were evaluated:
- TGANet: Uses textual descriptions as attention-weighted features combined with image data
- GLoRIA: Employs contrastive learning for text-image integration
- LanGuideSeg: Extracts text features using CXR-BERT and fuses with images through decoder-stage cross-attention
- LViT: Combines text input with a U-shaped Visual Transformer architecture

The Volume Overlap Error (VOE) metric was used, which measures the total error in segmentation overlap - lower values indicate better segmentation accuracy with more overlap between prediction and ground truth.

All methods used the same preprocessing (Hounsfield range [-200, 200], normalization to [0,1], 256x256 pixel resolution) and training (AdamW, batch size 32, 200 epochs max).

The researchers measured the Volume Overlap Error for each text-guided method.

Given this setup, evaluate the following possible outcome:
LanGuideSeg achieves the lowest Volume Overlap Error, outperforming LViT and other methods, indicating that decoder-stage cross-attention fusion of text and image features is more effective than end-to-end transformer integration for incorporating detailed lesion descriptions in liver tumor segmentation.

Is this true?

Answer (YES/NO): YES